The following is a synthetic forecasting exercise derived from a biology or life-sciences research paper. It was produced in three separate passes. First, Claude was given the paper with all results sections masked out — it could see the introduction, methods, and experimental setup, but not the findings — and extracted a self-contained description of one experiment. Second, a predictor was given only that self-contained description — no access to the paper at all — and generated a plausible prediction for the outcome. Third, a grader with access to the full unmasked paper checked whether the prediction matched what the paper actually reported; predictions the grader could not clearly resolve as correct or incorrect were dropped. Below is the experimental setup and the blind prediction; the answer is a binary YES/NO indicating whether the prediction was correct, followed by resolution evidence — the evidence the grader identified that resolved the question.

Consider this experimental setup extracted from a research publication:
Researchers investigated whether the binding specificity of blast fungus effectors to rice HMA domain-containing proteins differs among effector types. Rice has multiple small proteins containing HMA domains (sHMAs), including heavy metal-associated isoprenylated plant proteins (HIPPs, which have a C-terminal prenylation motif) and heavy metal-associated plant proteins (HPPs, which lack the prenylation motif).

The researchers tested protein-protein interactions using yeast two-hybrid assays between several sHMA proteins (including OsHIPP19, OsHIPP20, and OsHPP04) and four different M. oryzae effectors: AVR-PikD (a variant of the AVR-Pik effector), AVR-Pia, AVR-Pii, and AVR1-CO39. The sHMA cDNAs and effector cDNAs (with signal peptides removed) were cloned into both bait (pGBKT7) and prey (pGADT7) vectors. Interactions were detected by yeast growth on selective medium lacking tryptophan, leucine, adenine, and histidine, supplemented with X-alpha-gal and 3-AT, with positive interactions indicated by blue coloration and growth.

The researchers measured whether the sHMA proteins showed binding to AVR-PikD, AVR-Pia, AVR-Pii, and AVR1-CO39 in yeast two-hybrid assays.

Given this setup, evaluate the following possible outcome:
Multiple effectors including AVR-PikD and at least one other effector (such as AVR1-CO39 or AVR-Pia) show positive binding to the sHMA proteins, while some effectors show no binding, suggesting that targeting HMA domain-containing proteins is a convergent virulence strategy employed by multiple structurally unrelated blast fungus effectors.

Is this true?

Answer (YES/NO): NO